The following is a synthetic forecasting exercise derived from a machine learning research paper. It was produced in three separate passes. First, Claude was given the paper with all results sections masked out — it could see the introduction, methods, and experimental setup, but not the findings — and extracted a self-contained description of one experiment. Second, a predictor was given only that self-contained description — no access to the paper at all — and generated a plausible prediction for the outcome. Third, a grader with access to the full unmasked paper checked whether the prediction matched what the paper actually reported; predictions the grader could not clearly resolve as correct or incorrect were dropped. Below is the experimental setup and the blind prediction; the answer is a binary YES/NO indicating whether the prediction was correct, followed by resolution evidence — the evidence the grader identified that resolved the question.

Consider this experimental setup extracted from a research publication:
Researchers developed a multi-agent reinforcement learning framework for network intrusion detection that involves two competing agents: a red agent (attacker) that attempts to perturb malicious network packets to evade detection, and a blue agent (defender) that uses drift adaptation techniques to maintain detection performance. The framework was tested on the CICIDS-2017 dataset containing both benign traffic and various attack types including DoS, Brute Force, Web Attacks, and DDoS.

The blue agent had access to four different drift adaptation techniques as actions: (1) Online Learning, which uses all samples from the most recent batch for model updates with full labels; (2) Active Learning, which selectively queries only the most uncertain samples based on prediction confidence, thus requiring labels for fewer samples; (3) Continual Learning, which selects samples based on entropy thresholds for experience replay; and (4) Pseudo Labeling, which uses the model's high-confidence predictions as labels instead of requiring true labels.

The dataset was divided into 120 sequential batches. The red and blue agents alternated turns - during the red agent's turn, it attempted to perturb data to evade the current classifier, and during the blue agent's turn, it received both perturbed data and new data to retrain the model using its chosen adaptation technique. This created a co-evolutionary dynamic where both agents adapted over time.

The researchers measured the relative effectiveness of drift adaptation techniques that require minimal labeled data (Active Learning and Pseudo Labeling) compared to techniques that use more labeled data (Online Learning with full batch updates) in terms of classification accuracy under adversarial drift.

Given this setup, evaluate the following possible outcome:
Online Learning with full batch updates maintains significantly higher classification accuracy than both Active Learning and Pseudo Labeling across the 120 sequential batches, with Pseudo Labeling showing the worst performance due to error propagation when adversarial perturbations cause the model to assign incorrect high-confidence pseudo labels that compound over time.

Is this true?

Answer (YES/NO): NO